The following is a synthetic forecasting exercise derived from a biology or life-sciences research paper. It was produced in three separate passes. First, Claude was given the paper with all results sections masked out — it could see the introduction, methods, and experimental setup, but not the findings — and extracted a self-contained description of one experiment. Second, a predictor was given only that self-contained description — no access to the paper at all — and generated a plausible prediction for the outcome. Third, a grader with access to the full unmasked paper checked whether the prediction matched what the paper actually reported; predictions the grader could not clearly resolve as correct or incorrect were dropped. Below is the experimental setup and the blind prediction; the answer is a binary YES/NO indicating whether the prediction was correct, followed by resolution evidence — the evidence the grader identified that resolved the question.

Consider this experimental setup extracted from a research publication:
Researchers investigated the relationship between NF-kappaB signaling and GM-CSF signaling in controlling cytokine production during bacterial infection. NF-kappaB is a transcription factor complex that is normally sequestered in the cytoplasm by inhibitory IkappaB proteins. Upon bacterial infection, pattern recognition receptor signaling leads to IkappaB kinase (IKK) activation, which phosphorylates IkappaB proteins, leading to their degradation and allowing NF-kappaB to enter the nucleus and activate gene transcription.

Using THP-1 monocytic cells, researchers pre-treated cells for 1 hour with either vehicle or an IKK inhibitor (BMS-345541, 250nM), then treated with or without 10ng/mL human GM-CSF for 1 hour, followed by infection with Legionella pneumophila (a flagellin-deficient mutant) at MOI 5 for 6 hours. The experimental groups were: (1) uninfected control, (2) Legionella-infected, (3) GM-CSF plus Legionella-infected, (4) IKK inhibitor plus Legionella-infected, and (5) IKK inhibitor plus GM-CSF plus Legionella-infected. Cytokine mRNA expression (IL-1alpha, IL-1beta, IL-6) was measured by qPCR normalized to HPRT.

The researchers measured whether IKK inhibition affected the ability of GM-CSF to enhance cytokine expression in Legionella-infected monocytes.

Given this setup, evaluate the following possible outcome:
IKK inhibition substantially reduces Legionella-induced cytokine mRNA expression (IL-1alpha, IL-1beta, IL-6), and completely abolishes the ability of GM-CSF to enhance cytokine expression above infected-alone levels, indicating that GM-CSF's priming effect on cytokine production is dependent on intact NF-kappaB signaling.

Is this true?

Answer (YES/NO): YES